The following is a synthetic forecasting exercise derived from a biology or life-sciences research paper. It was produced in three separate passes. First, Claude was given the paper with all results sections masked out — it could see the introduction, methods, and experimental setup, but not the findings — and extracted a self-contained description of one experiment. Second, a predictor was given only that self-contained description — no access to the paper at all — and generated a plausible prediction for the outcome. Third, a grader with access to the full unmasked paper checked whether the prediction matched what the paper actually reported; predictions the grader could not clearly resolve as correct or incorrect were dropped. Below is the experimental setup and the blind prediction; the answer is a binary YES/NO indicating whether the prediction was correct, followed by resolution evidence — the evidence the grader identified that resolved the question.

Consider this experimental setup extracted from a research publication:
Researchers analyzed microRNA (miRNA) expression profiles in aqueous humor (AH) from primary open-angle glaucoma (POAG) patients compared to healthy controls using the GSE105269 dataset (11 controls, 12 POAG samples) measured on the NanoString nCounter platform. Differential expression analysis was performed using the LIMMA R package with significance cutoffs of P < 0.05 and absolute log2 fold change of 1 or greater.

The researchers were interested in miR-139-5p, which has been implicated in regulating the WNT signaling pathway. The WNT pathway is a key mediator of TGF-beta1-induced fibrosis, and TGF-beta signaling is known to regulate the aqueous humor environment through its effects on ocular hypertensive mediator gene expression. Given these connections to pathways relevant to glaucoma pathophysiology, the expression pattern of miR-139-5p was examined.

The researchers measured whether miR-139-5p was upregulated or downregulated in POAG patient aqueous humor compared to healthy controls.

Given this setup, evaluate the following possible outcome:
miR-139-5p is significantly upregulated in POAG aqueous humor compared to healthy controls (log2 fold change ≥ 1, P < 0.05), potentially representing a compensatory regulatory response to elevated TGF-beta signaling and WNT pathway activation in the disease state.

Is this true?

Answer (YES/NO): YES